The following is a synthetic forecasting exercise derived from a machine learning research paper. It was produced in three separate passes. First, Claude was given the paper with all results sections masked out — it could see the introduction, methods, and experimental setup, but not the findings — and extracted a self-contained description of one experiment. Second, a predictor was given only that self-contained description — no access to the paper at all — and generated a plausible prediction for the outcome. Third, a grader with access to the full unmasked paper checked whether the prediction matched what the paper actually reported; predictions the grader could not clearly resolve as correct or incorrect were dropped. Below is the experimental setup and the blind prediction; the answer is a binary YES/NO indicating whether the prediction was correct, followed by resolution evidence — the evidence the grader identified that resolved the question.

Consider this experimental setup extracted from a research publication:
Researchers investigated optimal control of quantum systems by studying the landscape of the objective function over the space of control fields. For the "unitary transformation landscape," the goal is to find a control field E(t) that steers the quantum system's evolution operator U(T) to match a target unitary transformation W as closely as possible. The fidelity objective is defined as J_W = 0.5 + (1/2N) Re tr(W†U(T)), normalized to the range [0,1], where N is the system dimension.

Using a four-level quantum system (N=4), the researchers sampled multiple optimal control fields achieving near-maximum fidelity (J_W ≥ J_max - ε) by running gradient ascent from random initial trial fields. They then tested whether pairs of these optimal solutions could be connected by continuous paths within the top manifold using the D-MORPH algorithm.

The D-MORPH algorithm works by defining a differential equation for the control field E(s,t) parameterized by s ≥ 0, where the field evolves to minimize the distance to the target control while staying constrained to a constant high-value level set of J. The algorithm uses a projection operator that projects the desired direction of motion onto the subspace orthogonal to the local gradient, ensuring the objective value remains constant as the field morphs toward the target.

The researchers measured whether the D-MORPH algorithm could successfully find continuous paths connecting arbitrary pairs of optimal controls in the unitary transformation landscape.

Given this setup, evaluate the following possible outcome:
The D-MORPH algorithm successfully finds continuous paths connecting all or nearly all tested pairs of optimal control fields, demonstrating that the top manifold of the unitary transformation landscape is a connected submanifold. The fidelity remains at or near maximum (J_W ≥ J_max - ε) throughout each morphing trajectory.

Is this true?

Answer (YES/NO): YES